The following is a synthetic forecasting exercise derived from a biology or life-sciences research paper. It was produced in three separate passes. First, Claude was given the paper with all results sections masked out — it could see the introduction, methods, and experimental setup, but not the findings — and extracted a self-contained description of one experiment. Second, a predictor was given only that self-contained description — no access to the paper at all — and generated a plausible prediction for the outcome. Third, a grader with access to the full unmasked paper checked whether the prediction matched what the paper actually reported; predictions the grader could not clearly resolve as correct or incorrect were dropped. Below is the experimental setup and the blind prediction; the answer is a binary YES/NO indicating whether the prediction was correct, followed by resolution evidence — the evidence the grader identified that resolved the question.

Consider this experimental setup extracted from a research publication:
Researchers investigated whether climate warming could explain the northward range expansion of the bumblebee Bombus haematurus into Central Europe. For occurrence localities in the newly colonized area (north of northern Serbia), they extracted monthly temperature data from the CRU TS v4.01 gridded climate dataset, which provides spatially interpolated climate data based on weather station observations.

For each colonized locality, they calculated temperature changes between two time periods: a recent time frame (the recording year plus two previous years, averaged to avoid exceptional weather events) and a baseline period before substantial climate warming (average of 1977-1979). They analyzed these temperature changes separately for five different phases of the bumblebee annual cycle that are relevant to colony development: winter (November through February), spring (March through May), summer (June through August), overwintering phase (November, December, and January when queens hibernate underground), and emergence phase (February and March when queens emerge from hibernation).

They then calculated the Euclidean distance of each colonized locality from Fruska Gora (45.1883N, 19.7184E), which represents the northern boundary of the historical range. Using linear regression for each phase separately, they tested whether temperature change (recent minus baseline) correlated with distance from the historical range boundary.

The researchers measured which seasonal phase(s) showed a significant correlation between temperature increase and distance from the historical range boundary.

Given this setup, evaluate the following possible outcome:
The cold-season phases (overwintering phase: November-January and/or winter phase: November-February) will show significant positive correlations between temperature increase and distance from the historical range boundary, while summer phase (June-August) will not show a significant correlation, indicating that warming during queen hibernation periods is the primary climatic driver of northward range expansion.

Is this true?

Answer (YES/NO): NO